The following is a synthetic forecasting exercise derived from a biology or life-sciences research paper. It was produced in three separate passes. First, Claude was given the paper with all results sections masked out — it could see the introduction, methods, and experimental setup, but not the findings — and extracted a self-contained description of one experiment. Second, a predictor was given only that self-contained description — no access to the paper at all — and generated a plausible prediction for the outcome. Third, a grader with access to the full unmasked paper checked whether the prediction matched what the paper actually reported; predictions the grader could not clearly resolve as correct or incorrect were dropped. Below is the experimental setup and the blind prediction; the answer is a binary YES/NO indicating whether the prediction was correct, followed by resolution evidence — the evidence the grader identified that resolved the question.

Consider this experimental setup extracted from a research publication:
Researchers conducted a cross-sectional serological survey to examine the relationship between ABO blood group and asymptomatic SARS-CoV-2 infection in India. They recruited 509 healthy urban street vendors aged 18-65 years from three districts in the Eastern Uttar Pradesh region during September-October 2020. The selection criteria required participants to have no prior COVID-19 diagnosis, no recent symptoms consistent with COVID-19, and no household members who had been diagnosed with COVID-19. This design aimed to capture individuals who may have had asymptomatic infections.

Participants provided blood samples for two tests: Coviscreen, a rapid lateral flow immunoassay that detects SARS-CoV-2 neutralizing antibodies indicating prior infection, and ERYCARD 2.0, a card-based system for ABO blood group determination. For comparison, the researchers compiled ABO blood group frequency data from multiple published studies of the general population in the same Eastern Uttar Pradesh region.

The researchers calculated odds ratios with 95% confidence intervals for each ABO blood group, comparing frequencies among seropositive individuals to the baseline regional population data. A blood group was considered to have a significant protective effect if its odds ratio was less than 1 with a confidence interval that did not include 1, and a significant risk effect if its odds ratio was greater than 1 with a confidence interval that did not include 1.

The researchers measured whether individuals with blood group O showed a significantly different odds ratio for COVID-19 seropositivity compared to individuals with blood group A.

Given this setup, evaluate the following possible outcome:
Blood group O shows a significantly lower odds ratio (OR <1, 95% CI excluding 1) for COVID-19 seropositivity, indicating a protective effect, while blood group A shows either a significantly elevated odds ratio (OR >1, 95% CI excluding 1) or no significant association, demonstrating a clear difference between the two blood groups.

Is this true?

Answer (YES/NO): YES